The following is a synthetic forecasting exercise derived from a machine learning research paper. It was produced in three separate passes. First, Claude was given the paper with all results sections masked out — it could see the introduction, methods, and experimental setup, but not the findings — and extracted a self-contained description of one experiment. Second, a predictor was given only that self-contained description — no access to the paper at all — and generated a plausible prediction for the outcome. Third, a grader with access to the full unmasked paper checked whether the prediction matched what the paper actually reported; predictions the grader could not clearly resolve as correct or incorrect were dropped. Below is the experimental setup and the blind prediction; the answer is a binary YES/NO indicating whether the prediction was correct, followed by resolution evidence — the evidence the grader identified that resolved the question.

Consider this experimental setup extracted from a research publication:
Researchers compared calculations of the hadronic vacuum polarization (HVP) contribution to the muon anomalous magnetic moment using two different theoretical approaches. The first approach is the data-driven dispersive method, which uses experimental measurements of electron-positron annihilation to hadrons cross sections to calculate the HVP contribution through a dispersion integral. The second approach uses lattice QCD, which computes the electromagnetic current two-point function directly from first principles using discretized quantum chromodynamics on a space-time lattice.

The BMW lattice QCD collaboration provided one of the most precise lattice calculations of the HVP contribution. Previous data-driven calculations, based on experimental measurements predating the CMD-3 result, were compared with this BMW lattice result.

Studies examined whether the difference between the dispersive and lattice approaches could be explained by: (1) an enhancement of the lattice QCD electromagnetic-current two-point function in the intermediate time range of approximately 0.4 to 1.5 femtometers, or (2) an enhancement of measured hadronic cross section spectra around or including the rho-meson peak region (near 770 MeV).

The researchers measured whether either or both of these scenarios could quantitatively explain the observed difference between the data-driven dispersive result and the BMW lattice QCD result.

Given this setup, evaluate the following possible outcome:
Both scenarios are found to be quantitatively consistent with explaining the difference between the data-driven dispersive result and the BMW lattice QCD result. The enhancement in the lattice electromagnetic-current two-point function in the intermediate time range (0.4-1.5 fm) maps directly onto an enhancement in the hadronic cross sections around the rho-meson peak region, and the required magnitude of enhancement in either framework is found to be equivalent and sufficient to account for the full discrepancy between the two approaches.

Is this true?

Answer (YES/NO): NO